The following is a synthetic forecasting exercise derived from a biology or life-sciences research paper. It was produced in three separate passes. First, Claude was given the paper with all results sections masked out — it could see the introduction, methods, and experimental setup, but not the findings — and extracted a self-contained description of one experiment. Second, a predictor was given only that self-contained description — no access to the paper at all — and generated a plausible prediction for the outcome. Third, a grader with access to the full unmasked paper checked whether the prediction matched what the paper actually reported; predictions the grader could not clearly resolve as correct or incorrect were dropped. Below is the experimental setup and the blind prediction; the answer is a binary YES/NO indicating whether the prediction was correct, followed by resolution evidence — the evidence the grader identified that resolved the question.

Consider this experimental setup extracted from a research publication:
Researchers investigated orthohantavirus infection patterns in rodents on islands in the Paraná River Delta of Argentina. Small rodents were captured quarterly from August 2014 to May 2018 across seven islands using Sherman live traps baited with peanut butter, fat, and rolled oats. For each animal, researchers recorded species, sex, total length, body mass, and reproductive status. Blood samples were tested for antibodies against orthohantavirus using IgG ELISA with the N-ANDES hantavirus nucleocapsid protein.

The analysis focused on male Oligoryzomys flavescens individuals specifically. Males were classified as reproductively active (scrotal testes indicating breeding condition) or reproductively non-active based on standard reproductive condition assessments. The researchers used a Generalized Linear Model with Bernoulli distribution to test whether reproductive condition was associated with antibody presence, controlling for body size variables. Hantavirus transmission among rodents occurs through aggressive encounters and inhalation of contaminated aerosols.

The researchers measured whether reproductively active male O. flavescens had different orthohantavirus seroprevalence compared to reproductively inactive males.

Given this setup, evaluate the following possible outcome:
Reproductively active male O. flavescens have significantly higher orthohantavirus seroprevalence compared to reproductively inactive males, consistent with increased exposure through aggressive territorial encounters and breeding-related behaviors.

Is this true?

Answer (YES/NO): YES